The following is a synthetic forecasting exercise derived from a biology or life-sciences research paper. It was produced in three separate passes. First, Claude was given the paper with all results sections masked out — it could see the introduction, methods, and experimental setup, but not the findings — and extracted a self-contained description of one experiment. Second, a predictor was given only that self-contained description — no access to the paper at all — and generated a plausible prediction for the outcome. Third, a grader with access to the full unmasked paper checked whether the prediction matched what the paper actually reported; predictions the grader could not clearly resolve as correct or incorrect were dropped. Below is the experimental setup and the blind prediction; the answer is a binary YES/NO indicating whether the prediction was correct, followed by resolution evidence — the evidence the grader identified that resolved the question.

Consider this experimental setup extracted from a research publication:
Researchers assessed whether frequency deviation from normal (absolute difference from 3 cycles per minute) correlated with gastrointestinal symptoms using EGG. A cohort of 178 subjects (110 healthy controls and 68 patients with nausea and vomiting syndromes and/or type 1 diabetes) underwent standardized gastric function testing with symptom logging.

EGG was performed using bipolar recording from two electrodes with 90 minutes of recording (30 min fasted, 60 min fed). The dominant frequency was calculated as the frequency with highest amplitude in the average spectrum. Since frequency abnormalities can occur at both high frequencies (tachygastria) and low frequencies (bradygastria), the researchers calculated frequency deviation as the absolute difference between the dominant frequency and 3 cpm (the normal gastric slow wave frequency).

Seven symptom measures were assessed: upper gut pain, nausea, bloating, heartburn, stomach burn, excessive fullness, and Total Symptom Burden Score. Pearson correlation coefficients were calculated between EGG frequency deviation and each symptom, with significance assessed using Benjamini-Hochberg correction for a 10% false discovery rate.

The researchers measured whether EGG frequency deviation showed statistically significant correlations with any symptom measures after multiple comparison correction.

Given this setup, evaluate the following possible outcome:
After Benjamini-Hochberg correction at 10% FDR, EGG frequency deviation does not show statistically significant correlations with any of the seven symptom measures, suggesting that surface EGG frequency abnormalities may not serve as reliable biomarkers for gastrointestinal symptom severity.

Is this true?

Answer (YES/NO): YES